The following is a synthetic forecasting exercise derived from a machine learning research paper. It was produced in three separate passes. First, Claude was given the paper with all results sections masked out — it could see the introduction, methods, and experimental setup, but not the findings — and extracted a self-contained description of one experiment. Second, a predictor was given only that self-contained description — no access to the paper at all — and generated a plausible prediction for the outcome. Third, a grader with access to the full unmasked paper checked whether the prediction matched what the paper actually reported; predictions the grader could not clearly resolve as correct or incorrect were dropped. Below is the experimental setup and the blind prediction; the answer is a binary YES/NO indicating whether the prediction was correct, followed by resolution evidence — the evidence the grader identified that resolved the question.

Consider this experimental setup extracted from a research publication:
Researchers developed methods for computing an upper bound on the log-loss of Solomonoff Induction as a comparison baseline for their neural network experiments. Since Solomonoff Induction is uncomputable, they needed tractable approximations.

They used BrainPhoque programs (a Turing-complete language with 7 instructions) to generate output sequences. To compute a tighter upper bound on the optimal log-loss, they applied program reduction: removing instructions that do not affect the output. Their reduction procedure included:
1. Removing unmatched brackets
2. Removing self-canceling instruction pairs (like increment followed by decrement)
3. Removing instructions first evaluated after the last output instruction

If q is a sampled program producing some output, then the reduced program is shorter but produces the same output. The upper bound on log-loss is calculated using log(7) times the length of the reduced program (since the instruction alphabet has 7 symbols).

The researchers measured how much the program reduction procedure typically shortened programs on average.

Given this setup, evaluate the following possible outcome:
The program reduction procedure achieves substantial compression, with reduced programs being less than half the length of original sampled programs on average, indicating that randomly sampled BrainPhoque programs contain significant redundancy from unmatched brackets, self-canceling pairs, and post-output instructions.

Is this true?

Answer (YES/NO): NO